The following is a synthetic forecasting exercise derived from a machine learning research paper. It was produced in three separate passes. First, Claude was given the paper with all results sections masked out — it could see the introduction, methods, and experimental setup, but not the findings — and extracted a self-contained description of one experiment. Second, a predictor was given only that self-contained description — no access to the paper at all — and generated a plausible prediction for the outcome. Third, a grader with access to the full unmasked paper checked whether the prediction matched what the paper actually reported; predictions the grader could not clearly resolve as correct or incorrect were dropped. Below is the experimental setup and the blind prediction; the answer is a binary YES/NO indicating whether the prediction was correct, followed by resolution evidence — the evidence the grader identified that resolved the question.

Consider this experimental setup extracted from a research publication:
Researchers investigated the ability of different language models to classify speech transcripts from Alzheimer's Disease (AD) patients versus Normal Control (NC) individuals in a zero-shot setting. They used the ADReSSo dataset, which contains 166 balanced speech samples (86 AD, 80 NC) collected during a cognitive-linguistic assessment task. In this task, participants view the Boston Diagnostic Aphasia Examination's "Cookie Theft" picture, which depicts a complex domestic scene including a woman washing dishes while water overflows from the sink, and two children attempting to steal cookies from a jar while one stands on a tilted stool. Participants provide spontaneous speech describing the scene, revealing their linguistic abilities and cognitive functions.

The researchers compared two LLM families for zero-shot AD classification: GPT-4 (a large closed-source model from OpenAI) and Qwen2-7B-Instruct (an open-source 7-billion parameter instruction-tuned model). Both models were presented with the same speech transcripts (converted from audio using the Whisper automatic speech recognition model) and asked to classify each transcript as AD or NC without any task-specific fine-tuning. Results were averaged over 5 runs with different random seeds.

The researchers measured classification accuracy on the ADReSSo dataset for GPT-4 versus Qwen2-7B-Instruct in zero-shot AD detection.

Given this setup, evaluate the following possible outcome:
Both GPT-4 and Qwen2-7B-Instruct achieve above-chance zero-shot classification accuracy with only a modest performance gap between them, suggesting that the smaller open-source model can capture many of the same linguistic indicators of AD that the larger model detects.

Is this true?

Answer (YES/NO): NO